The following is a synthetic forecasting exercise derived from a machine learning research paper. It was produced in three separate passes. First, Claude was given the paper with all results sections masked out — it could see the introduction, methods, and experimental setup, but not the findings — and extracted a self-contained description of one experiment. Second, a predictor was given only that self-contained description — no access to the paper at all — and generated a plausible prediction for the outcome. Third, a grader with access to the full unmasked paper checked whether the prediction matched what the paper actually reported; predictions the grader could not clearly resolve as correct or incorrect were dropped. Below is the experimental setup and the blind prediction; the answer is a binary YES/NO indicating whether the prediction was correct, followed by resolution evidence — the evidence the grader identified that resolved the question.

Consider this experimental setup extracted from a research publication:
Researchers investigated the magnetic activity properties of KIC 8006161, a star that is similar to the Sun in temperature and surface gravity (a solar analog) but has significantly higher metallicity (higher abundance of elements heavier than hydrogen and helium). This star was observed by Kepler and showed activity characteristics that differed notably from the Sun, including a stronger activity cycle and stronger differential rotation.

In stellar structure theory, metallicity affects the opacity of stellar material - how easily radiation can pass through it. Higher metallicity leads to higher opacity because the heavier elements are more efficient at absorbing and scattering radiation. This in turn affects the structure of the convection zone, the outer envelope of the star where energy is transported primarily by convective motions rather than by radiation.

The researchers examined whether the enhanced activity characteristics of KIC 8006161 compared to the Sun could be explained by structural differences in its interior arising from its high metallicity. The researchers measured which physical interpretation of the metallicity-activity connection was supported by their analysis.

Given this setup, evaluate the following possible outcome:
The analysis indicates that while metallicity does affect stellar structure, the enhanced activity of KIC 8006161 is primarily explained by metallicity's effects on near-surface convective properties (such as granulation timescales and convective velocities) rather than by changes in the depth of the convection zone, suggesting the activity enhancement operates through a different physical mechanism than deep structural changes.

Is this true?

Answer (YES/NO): NO